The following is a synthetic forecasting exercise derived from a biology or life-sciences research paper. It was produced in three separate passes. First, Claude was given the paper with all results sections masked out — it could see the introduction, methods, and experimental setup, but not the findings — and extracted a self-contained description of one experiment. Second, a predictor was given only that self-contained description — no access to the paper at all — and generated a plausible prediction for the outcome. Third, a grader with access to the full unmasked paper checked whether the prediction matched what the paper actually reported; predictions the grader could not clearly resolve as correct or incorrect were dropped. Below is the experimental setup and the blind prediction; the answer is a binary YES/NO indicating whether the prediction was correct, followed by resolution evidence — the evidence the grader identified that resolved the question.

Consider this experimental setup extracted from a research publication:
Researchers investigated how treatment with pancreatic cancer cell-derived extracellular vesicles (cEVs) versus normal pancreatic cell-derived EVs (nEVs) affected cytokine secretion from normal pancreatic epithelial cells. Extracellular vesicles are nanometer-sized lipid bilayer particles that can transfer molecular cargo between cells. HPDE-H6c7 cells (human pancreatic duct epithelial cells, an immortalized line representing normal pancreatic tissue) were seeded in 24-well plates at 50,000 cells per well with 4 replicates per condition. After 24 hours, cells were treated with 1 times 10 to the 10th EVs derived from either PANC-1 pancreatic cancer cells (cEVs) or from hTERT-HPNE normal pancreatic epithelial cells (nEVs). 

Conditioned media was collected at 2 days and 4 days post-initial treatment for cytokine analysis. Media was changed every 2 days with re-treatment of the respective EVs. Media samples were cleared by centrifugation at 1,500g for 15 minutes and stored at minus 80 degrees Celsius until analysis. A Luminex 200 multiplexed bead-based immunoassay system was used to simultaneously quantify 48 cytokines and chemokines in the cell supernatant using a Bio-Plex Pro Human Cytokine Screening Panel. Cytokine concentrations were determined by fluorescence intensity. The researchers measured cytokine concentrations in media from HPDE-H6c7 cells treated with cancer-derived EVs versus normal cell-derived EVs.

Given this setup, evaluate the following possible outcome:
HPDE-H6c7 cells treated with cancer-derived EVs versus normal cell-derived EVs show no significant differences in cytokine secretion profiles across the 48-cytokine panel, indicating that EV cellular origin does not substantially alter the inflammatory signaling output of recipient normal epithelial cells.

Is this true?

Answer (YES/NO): NO